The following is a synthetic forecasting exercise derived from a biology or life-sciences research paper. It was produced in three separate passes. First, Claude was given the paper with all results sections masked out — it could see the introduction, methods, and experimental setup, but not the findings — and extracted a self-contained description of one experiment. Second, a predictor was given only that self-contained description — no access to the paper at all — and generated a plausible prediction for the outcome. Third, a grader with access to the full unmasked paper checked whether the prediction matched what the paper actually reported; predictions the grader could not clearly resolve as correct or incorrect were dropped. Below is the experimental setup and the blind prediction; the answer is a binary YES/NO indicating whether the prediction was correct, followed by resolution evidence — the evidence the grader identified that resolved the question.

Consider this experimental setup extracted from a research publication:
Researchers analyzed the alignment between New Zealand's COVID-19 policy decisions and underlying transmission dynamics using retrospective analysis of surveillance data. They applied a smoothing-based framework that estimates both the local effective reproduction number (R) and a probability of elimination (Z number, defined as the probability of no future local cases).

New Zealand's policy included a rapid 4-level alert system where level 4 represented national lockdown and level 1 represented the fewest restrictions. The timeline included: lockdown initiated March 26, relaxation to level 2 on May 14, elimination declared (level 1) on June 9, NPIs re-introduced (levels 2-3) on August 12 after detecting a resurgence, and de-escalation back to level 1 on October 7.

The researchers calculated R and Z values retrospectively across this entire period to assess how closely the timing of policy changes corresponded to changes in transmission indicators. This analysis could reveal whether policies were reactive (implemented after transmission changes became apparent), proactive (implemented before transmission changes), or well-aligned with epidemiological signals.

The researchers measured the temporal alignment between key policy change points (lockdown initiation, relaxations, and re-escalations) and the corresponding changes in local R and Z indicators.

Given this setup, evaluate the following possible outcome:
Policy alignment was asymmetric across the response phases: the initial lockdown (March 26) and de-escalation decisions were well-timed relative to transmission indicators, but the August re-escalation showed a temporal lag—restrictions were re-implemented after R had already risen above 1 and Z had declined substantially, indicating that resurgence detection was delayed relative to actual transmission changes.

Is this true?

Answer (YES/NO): NO